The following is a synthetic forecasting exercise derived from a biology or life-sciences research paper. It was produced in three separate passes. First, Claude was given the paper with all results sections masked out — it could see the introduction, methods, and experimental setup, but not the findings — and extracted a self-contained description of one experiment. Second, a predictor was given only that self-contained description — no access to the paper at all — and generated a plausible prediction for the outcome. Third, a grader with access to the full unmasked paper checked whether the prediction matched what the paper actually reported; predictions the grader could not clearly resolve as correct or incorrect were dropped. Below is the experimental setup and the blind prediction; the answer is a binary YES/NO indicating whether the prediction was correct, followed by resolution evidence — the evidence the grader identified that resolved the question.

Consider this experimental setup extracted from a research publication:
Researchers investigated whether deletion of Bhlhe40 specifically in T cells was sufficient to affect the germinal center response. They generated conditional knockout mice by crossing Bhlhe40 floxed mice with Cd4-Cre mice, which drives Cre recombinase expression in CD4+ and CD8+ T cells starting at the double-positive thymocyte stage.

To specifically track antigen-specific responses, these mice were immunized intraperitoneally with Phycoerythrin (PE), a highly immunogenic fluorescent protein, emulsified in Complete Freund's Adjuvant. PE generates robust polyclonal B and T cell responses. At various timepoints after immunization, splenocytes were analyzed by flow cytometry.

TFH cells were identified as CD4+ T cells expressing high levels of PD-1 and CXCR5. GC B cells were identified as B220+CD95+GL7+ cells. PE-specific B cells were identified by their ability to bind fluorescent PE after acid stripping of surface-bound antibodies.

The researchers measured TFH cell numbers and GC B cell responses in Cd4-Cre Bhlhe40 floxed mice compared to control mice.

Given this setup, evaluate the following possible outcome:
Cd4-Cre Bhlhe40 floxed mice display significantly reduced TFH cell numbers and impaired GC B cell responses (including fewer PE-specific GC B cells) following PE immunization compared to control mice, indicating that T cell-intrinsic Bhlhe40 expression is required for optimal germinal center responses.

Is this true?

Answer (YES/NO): NO